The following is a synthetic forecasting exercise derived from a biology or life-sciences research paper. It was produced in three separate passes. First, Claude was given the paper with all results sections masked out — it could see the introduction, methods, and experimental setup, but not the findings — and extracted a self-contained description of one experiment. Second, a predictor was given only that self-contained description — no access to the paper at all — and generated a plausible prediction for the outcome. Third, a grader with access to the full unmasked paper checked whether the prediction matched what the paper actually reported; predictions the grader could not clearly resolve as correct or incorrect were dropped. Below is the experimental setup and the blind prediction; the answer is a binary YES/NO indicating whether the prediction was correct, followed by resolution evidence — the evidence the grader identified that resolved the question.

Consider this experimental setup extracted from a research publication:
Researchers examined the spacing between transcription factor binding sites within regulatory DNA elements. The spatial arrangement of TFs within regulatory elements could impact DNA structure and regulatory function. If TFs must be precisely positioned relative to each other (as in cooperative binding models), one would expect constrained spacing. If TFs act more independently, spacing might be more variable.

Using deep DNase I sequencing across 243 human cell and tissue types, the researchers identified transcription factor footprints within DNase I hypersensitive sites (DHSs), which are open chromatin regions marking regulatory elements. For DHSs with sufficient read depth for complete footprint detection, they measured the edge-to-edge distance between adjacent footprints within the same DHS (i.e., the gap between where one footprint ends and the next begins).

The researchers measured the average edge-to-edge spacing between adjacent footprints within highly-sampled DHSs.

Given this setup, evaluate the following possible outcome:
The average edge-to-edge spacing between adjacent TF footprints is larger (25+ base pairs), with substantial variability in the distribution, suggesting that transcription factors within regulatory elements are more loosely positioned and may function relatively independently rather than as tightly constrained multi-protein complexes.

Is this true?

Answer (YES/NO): NO